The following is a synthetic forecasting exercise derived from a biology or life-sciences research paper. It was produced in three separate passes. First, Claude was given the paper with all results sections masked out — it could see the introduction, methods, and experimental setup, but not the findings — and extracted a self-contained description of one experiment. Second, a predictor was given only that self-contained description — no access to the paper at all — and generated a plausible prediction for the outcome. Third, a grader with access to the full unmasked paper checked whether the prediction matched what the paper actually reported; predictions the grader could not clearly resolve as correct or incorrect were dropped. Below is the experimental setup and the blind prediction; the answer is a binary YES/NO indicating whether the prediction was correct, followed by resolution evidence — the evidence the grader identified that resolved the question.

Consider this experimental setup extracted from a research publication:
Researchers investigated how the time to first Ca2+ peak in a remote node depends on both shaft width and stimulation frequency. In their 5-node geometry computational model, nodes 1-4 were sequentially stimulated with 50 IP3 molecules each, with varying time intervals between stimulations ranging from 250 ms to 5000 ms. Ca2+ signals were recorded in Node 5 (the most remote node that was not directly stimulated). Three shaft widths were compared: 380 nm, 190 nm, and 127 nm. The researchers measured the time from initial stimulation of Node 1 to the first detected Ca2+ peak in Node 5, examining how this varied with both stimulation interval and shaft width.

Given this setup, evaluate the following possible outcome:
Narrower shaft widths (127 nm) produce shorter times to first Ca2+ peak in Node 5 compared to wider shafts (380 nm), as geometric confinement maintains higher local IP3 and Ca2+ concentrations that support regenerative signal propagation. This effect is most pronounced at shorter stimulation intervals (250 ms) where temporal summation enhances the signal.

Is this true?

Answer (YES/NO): NO